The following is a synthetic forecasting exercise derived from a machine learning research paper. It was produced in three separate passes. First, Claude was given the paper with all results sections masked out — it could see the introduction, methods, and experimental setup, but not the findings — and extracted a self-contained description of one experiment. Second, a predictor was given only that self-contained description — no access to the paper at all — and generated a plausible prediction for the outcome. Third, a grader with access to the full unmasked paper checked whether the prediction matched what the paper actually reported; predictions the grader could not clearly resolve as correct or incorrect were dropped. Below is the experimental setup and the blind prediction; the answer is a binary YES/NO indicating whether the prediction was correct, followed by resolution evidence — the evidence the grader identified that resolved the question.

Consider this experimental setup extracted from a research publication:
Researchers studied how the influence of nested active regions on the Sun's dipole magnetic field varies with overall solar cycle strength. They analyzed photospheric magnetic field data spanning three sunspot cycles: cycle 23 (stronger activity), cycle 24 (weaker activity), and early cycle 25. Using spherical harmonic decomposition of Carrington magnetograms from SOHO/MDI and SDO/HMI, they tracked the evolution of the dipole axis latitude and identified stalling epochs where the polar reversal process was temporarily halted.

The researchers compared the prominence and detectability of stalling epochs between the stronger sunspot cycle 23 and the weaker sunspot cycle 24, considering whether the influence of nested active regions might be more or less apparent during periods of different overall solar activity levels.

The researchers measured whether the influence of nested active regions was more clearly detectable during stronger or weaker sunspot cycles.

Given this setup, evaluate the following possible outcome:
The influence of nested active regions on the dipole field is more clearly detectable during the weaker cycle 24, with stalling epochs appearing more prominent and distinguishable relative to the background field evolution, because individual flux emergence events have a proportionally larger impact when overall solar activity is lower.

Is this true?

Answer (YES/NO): YES